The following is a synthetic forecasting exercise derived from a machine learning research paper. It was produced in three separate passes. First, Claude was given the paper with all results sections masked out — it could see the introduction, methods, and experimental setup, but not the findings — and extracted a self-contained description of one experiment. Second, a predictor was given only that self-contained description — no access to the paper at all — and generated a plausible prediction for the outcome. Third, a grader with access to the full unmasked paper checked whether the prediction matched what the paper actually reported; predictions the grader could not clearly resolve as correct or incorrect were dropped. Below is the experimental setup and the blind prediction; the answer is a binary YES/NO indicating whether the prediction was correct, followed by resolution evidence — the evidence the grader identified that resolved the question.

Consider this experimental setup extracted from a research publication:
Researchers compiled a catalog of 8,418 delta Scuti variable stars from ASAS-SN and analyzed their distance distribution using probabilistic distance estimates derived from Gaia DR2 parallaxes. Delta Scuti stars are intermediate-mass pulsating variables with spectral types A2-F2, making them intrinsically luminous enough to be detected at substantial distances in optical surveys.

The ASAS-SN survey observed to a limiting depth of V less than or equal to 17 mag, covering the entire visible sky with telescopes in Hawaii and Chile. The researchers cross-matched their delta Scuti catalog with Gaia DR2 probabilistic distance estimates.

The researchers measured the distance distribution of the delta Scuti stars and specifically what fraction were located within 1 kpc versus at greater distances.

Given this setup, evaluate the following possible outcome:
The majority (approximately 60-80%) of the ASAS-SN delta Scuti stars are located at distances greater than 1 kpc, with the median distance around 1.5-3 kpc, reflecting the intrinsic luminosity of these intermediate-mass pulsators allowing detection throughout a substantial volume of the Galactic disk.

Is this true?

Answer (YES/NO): NO